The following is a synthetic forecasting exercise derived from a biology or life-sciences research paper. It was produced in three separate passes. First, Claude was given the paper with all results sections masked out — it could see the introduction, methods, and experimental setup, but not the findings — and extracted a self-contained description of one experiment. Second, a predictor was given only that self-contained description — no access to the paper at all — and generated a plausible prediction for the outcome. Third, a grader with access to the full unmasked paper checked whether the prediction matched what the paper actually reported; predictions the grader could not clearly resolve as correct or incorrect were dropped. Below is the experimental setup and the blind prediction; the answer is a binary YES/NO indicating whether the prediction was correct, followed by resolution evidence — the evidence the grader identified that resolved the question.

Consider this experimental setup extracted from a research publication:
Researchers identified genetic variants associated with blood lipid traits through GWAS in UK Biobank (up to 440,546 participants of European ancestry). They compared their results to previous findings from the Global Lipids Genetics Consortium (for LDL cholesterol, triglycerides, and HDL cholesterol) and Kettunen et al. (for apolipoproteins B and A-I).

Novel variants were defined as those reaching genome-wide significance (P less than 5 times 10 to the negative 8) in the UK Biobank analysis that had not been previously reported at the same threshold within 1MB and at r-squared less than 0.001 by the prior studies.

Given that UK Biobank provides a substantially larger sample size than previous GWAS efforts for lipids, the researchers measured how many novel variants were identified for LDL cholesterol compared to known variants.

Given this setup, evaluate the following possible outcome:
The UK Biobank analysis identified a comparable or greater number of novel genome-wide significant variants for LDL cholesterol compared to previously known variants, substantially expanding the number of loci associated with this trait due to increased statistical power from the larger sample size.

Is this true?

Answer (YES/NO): YES